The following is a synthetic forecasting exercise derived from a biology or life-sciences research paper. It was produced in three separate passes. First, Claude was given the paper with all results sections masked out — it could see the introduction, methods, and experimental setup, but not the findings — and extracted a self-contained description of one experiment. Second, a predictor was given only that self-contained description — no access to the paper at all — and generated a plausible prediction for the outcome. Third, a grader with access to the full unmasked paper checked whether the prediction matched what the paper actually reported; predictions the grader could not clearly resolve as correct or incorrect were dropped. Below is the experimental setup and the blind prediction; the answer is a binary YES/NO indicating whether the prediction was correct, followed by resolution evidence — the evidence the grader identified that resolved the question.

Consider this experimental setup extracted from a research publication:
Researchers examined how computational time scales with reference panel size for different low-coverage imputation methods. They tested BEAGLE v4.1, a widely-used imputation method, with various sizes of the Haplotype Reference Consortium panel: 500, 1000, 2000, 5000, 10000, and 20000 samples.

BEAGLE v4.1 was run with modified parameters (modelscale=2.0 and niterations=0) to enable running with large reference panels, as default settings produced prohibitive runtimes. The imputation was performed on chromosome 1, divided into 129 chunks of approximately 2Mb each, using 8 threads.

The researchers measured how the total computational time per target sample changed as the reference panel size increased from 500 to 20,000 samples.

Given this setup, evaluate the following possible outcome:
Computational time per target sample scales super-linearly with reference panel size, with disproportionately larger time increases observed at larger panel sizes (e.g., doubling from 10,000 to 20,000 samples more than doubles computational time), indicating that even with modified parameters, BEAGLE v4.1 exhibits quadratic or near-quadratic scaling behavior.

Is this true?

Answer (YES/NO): YES